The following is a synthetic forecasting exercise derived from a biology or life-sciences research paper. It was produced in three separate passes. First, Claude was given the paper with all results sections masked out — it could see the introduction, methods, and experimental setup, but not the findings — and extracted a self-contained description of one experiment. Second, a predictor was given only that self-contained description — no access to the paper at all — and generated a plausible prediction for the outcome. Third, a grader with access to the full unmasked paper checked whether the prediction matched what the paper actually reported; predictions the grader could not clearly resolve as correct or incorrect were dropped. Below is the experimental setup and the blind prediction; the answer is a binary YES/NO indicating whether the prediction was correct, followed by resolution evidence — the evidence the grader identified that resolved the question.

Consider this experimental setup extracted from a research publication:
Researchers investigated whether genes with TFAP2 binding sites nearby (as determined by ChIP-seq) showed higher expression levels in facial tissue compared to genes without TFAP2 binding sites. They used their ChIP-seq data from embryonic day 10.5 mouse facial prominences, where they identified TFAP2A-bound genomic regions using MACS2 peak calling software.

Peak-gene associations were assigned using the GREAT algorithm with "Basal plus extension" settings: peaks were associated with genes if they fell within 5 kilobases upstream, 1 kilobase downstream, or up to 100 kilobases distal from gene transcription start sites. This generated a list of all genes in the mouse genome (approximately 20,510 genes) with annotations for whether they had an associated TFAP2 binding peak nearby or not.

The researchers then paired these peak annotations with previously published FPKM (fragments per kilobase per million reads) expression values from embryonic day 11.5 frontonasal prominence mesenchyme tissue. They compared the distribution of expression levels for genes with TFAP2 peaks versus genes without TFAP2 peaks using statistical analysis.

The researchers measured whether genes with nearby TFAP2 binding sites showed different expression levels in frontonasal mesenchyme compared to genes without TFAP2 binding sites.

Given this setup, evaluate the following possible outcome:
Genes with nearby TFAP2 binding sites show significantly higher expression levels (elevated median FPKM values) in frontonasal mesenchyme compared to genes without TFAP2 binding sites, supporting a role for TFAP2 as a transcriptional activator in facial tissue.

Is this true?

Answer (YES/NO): YES